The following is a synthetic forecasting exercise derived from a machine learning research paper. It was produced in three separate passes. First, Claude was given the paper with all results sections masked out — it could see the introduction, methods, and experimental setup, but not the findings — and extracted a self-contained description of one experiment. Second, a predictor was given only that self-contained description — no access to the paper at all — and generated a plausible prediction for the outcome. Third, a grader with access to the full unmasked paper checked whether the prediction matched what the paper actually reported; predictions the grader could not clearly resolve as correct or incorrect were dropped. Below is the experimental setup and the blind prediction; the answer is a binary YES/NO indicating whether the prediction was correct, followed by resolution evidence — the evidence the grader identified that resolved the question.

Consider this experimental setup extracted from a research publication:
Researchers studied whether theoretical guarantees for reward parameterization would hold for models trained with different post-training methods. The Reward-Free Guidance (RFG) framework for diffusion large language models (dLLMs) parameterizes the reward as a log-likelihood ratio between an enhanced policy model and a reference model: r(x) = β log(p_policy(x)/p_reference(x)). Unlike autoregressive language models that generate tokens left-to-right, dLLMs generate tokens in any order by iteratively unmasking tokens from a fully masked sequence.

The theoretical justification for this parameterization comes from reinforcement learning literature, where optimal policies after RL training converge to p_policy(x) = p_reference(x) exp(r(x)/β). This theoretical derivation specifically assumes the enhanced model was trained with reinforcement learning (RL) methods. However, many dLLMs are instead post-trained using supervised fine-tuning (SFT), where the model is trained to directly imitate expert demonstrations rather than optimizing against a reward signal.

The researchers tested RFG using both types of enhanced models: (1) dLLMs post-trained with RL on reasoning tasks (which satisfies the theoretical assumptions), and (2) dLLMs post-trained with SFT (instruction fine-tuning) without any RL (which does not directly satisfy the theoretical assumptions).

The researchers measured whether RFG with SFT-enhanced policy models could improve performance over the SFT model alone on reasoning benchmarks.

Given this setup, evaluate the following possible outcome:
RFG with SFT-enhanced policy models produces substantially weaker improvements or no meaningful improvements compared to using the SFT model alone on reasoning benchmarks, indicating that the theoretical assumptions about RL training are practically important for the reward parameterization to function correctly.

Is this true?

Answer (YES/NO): NO